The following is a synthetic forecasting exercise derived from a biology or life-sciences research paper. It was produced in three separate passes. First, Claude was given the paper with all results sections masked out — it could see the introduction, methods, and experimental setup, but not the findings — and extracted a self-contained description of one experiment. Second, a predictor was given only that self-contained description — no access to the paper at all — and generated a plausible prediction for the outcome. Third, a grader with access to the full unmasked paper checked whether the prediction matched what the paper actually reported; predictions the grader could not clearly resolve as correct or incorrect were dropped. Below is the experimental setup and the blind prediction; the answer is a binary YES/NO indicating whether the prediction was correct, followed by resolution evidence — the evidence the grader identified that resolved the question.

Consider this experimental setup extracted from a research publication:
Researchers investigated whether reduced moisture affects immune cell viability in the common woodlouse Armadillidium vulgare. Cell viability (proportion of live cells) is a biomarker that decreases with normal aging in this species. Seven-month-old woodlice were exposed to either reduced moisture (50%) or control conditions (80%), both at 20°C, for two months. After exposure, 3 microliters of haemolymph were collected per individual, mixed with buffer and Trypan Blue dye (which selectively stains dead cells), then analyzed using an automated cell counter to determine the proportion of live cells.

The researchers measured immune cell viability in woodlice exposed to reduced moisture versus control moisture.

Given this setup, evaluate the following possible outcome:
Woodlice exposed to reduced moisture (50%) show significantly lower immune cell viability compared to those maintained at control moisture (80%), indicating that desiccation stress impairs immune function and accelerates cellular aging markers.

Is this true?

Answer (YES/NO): YES